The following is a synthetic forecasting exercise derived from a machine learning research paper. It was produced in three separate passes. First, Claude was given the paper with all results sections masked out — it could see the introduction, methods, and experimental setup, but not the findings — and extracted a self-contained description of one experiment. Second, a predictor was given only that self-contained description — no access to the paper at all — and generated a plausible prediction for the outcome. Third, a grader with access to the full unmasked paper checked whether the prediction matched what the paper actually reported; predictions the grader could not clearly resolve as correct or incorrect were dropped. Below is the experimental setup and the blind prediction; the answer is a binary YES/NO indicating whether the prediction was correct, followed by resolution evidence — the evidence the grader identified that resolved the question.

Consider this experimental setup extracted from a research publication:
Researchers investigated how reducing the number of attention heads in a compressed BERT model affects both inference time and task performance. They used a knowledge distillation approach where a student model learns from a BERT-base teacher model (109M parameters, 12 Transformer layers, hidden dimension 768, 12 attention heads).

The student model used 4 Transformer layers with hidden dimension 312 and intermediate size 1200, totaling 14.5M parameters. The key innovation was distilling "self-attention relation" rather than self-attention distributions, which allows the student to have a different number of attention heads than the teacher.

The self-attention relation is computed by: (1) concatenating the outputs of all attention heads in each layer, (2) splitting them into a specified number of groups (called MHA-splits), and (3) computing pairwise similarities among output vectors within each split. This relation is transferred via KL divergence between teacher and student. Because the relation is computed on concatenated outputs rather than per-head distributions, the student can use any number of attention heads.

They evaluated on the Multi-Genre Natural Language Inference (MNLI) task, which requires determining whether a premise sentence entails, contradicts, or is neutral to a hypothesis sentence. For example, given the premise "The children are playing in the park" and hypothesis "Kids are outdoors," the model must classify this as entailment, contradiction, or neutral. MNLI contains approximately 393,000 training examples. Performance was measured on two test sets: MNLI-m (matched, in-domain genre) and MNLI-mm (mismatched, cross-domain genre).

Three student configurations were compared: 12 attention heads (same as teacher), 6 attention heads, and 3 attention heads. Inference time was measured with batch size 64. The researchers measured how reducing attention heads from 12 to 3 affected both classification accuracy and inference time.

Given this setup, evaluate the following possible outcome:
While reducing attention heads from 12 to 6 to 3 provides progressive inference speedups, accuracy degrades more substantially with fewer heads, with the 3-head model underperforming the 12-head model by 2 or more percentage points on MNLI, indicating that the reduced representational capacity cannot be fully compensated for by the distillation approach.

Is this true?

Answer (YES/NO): NO